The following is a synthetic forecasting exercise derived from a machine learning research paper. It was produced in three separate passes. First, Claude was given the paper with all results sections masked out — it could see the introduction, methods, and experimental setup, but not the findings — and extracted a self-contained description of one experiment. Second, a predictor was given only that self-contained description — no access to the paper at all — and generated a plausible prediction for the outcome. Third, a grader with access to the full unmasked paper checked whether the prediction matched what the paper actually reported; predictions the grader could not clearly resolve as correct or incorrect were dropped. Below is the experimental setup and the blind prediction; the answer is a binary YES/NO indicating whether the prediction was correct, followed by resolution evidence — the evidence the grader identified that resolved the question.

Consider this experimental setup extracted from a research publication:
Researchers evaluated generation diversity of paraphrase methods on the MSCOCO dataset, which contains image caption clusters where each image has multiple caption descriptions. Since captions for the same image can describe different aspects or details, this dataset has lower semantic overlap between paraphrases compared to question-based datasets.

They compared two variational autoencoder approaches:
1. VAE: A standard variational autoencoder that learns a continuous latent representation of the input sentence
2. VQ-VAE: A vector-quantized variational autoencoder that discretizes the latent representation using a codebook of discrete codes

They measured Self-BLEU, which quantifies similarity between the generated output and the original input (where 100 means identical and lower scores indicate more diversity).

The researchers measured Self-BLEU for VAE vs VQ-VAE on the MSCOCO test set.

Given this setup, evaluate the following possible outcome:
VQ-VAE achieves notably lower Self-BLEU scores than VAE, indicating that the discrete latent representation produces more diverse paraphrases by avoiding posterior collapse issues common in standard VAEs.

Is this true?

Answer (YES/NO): YES